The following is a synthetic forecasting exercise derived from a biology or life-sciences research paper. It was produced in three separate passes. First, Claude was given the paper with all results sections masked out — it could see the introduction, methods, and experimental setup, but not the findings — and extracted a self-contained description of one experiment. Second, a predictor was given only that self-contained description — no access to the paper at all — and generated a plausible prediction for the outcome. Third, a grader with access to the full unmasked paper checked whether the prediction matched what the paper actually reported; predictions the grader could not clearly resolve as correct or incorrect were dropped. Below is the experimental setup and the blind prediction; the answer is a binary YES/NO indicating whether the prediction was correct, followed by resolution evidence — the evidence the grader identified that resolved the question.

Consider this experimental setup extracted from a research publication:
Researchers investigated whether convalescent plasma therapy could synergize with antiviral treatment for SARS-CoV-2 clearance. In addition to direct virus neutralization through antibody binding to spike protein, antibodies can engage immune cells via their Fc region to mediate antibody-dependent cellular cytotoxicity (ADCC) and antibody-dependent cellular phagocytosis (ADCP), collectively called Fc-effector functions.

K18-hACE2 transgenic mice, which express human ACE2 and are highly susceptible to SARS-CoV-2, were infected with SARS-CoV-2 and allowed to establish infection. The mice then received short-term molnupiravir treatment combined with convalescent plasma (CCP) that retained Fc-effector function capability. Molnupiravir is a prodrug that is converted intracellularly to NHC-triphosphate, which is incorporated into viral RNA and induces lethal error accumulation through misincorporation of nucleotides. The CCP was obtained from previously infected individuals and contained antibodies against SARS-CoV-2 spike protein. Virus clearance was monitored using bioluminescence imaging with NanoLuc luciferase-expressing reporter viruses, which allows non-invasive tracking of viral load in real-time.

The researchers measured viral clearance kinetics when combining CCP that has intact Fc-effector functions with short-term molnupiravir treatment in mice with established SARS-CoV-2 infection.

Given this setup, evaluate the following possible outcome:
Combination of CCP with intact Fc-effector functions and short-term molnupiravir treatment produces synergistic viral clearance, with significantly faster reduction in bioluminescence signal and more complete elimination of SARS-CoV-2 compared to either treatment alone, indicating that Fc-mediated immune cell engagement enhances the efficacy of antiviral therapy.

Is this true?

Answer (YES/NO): YES